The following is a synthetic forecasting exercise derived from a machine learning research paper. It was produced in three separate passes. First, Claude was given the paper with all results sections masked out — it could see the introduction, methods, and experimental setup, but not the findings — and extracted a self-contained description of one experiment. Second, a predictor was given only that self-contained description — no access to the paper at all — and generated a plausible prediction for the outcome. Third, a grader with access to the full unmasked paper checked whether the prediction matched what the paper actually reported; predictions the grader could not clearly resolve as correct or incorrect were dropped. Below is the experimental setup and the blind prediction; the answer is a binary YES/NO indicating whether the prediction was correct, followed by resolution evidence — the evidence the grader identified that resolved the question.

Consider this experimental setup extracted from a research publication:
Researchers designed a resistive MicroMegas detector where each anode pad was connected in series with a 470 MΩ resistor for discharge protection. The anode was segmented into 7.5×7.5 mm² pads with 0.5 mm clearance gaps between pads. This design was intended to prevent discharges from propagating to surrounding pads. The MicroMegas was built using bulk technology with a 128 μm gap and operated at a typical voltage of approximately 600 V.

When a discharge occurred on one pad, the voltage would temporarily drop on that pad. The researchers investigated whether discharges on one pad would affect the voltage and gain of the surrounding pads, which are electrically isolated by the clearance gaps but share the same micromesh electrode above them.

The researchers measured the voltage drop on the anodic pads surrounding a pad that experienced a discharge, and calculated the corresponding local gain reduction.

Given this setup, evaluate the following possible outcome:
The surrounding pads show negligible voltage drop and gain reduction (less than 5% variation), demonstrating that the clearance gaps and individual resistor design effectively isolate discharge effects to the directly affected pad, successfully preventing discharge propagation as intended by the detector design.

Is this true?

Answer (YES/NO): YES